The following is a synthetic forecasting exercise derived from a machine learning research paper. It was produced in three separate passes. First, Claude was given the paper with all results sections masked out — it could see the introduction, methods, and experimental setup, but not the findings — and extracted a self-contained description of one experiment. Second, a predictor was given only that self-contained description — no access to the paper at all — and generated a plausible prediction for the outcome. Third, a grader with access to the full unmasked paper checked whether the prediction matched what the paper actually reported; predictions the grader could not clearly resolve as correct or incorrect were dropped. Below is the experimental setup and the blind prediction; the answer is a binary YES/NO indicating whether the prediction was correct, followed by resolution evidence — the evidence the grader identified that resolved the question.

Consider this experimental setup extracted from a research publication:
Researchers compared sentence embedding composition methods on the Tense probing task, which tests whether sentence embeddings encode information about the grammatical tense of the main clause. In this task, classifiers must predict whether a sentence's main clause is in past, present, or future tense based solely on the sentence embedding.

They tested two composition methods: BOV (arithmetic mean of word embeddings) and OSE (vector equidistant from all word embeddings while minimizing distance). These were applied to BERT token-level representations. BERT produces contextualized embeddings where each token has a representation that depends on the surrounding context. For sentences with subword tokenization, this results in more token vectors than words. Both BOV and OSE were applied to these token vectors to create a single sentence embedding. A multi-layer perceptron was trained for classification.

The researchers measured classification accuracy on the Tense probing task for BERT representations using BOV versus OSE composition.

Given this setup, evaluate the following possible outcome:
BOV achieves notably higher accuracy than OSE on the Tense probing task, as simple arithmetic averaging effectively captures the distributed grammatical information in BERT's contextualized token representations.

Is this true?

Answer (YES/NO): NO